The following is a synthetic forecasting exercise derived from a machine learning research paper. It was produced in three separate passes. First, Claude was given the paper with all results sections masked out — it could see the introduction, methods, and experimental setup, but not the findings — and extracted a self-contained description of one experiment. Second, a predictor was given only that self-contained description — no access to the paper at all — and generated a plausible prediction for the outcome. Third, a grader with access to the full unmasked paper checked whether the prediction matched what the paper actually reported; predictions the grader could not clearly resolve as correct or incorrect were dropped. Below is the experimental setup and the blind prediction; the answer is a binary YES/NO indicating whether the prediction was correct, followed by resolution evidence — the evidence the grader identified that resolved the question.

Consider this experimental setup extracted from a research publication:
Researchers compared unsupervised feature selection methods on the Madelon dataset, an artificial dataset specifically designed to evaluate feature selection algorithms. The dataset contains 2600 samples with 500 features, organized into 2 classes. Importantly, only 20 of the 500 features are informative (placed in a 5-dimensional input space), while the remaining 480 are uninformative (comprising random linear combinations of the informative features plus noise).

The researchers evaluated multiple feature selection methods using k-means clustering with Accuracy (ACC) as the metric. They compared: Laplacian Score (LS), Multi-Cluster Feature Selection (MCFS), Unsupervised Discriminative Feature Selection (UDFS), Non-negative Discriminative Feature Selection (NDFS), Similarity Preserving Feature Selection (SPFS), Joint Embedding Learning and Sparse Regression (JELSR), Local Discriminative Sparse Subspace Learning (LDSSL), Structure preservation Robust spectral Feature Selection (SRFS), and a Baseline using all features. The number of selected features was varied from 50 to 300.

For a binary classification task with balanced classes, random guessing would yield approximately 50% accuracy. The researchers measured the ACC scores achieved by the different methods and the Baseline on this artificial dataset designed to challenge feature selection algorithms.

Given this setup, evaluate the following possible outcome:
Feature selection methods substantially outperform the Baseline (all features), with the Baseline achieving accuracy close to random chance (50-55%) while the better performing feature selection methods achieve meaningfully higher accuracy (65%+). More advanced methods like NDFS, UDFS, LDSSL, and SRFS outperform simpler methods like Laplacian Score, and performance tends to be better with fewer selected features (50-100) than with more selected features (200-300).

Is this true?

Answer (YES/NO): NO